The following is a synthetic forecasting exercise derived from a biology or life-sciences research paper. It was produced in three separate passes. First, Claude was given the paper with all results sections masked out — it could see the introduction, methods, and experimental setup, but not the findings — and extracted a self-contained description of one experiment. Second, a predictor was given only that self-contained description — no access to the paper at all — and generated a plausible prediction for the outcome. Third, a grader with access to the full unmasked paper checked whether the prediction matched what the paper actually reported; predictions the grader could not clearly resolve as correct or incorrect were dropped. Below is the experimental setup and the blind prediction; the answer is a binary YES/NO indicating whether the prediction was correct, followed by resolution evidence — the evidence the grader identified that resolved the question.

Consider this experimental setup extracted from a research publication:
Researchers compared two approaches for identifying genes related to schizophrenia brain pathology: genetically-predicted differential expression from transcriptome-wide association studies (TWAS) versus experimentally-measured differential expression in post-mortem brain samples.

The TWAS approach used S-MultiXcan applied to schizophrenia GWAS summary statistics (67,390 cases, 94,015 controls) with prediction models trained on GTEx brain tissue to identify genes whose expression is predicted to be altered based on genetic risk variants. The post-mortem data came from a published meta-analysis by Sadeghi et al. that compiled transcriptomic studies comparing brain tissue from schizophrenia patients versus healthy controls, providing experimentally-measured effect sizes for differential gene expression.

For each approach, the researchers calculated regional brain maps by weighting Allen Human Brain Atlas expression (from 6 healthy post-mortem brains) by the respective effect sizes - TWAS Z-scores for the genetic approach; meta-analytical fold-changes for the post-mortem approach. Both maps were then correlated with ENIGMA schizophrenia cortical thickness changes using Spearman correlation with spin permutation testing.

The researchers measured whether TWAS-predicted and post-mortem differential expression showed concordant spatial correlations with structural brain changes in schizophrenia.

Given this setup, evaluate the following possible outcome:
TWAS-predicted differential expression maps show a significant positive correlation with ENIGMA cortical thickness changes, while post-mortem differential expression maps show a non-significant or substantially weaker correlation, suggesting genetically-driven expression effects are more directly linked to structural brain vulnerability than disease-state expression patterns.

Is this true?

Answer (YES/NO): NO